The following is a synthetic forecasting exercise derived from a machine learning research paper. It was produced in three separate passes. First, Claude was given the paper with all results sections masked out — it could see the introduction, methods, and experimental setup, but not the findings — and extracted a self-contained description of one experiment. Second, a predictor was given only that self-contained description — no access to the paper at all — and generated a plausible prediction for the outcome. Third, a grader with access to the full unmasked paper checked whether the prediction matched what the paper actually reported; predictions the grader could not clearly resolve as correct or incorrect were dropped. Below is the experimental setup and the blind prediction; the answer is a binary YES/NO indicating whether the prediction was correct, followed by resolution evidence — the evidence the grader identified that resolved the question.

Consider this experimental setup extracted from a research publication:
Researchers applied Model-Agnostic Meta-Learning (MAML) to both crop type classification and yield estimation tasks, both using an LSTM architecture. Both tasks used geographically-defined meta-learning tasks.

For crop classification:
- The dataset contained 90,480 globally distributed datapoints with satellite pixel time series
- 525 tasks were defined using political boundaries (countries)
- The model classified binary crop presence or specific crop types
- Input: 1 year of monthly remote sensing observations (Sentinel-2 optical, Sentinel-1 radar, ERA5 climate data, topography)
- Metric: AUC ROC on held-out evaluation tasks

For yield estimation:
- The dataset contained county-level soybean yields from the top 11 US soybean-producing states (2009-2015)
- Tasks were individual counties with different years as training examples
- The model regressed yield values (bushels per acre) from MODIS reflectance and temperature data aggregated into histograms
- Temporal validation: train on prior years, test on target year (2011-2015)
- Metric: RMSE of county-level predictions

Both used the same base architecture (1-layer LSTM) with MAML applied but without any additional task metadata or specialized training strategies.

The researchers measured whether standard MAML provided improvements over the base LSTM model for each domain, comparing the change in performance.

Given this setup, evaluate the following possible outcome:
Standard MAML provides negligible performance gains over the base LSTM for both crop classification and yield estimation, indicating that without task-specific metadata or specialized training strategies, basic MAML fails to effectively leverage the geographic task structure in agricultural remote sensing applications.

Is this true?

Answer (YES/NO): NO